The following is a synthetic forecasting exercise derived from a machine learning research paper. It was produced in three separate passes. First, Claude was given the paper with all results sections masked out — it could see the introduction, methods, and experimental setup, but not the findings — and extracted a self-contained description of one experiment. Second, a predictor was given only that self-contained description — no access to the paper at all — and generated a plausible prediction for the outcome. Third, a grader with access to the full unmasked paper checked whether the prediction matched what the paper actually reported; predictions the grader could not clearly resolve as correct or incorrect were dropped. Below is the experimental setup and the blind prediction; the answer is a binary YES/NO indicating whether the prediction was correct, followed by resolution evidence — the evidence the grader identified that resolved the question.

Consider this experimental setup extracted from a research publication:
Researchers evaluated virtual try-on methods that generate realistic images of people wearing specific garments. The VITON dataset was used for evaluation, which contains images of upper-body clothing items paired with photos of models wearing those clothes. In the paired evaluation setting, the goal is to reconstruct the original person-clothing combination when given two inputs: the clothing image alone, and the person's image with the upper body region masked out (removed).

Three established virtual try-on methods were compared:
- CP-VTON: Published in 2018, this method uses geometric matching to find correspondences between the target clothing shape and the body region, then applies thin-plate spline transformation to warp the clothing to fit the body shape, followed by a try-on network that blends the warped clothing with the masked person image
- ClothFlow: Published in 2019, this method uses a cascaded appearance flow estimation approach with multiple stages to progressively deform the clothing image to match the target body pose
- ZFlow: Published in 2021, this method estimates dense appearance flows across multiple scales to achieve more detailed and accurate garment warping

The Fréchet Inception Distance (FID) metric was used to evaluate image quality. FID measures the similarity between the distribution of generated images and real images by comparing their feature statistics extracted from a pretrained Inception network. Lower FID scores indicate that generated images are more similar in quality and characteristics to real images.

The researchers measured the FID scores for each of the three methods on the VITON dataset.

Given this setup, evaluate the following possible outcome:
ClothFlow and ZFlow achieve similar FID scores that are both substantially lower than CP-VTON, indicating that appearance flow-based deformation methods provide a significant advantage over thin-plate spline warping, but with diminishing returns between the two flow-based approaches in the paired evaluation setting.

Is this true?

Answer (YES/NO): NO